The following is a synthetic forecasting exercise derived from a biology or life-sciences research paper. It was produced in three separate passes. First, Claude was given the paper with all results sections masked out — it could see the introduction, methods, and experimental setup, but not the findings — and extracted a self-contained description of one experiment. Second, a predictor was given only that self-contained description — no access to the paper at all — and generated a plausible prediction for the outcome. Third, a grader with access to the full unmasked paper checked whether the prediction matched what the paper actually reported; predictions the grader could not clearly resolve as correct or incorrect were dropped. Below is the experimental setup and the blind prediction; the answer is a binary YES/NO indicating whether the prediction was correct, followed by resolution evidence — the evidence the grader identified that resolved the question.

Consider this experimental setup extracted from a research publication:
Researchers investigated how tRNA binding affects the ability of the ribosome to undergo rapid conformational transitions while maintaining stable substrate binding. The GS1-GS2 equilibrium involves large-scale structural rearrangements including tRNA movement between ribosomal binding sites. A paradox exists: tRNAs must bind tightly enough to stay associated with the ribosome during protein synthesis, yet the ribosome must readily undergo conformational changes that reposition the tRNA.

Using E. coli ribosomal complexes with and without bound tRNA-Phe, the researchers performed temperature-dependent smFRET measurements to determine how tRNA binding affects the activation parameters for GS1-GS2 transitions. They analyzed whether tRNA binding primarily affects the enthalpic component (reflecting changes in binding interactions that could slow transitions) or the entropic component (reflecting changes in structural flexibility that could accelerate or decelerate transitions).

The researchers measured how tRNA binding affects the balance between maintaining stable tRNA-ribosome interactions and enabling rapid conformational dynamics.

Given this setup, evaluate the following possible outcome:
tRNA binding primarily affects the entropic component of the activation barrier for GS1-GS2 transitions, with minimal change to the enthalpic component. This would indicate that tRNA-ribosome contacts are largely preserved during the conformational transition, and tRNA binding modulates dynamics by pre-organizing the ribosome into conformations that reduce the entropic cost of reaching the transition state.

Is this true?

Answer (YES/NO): NO